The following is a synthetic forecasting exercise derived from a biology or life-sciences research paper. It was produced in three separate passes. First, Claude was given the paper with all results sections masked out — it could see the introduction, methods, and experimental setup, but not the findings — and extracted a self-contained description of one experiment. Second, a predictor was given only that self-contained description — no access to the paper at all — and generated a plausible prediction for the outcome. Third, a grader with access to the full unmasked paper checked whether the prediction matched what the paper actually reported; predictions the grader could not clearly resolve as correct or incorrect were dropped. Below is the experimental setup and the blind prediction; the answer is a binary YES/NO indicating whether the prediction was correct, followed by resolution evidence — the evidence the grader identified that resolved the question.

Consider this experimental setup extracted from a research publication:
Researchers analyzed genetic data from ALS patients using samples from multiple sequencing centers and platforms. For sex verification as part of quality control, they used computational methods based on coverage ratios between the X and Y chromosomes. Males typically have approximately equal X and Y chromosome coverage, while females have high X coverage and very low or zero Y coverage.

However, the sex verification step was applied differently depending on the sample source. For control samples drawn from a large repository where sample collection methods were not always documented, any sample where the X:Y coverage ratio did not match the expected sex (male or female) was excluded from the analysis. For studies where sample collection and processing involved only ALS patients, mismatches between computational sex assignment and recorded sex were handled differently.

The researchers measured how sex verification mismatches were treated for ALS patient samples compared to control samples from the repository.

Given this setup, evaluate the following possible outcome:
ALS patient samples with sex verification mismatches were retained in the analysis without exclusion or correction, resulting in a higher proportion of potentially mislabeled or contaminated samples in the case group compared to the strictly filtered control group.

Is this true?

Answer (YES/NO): NO